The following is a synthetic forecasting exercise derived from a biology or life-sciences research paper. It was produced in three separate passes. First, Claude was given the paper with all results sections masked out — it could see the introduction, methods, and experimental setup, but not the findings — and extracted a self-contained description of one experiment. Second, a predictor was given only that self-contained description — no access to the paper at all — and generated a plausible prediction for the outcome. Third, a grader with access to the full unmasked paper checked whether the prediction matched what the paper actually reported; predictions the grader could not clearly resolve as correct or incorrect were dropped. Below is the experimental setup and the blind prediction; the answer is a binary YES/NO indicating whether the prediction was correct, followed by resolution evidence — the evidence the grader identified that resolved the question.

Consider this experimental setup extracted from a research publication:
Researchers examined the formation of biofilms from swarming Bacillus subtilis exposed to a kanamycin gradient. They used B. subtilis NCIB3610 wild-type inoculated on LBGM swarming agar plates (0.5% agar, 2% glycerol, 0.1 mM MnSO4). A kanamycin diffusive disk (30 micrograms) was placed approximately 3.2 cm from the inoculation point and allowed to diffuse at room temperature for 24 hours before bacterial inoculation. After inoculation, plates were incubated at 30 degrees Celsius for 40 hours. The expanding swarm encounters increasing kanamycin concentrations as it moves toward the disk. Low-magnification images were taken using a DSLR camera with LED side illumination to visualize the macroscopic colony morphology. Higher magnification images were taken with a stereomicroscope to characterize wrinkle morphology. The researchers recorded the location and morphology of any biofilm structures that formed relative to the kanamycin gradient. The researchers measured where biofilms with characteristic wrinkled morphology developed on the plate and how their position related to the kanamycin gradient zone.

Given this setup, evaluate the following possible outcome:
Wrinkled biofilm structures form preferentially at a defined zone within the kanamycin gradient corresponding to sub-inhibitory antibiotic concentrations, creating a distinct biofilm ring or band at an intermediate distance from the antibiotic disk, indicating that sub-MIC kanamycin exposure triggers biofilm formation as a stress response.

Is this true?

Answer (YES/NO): YES